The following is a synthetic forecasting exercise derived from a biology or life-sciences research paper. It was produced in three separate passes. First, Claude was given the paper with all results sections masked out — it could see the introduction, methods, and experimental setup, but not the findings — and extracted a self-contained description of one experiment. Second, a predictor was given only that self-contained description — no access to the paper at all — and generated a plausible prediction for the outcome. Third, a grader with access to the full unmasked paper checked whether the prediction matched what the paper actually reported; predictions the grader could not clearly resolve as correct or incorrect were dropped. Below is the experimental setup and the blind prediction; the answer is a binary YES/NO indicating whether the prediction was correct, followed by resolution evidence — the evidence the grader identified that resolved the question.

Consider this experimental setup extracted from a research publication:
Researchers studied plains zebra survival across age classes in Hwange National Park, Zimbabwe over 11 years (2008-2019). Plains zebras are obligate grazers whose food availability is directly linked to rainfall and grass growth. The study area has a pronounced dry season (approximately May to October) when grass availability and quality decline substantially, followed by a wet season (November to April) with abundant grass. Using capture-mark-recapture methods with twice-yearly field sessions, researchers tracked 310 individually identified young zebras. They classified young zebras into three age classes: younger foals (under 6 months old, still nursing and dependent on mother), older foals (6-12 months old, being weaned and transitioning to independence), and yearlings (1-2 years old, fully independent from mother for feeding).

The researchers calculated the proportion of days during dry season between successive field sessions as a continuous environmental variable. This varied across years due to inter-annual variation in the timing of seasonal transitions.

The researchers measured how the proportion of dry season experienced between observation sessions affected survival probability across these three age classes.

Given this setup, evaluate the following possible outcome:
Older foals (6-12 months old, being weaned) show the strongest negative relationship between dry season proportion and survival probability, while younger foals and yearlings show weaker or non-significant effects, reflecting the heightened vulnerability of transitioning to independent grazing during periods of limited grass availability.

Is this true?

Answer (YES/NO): NO